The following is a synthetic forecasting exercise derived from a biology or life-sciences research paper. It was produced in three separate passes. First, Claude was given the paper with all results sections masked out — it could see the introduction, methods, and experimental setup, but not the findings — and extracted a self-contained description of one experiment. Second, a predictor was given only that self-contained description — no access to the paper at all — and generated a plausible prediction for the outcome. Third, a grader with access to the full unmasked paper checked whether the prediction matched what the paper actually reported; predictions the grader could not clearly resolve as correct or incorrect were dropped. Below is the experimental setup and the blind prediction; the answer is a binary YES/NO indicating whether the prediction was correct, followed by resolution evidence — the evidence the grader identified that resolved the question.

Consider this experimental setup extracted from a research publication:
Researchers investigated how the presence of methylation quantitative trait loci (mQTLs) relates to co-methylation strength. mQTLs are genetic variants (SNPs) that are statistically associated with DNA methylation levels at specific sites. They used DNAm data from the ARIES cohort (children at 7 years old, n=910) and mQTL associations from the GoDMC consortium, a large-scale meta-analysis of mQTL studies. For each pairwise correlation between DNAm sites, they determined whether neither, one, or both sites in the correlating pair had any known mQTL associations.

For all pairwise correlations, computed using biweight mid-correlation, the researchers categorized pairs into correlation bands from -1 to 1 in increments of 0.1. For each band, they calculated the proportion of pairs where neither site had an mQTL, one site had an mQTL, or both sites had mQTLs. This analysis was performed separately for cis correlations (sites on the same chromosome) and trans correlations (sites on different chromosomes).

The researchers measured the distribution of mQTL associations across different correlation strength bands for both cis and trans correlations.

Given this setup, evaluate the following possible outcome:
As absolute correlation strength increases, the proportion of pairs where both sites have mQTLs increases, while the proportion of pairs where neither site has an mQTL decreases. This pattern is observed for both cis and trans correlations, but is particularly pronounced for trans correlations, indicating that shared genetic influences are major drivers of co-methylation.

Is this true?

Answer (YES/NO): NO